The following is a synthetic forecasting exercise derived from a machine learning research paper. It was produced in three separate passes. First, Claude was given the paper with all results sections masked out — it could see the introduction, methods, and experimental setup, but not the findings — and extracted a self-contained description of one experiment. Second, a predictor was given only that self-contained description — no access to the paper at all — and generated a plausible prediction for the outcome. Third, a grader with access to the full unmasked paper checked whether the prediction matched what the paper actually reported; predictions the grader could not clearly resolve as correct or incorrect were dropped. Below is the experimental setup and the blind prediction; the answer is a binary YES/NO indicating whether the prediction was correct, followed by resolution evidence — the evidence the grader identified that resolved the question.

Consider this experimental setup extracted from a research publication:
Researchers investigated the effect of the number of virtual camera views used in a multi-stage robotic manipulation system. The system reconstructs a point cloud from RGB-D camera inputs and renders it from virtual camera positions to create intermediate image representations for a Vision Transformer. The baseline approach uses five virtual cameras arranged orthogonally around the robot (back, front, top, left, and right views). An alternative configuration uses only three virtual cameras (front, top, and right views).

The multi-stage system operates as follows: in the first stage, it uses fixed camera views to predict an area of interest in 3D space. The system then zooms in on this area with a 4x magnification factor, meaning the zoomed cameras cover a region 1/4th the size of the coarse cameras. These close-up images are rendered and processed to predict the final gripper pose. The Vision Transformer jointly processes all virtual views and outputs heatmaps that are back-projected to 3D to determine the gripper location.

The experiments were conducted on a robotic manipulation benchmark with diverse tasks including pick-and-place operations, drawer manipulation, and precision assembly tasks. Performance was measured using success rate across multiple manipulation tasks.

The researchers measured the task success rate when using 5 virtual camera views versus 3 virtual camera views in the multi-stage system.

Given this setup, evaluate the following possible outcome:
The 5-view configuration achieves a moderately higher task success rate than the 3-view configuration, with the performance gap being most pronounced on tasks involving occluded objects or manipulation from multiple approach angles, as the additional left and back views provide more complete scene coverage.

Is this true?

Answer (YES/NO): NO